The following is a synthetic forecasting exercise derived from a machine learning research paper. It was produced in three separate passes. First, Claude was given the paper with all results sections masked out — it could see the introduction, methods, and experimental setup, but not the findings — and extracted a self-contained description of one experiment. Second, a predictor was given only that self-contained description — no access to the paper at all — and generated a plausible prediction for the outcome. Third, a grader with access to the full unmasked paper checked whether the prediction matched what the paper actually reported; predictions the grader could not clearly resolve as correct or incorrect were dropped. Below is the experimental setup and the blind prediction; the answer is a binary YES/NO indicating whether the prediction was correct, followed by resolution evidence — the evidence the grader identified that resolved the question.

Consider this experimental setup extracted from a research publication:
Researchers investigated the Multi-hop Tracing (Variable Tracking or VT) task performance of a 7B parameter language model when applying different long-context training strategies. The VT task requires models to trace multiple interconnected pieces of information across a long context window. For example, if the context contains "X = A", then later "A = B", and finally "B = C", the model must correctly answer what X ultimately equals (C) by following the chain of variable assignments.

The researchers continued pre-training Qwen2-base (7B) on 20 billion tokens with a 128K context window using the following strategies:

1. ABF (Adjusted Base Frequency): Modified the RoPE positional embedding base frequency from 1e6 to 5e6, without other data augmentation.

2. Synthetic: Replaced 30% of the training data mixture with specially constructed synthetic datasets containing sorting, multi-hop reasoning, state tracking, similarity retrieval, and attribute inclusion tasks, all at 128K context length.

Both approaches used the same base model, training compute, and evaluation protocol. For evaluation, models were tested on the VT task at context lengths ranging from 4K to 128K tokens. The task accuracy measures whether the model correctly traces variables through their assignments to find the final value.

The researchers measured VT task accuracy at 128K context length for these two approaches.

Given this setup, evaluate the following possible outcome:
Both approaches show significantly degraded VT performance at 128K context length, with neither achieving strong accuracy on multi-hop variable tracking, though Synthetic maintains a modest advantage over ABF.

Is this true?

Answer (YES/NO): NO